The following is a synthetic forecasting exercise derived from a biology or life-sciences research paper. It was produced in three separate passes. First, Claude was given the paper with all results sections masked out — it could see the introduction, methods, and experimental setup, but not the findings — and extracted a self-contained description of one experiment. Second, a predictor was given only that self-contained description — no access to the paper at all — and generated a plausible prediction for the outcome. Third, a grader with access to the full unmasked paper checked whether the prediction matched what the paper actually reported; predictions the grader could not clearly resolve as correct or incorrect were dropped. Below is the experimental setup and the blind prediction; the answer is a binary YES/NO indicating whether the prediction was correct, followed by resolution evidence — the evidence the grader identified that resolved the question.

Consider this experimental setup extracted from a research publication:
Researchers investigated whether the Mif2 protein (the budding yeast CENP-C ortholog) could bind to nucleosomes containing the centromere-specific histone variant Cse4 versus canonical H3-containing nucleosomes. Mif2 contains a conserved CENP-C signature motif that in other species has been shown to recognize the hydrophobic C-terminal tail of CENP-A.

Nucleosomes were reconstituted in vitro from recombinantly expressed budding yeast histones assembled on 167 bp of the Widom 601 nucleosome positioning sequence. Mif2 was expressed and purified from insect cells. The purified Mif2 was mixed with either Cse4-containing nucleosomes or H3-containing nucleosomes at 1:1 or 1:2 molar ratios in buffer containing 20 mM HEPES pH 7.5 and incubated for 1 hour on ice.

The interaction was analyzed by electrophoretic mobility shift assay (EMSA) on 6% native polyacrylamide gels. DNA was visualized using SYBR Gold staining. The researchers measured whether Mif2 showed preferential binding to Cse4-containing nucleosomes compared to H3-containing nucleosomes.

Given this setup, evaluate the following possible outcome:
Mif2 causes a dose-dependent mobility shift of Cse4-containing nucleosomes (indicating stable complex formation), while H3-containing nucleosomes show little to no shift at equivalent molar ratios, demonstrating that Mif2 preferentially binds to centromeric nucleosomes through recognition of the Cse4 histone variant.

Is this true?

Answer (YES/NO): YES